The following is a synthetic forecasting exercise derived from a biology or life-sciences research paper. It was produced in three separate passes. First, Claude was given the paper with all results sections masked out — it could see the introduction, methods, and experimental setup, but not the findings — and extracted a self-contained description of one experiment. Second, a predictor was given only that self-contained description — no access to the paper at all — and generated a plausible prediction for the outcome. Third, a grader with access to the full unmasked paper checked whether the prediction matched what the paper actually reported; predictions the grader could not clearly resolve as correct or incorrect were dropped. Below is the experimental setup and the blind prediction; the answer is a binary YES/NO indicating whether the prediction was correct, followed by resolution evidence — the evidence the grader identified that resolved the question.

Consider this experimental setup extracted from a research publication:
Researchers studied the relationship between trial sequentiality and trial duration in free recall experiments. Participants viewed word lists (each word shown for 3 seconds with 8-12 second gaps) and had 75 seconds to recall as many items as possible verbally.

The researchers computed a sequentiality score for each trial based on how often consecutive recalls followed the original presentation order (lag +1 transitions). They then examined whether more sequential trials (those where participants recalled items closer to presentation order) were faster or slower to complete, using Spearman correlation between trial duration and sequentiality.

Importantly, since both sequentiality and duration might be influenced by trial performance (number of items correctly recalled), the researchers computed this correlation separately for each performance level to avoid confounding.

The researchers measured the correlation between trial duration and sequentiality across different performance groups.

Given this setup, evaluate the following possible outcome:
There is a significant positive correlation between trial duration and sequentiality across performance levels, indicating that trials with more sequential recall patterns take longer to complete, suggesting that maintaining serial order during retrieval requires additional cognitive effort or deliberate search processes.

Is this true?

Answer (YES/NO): NO